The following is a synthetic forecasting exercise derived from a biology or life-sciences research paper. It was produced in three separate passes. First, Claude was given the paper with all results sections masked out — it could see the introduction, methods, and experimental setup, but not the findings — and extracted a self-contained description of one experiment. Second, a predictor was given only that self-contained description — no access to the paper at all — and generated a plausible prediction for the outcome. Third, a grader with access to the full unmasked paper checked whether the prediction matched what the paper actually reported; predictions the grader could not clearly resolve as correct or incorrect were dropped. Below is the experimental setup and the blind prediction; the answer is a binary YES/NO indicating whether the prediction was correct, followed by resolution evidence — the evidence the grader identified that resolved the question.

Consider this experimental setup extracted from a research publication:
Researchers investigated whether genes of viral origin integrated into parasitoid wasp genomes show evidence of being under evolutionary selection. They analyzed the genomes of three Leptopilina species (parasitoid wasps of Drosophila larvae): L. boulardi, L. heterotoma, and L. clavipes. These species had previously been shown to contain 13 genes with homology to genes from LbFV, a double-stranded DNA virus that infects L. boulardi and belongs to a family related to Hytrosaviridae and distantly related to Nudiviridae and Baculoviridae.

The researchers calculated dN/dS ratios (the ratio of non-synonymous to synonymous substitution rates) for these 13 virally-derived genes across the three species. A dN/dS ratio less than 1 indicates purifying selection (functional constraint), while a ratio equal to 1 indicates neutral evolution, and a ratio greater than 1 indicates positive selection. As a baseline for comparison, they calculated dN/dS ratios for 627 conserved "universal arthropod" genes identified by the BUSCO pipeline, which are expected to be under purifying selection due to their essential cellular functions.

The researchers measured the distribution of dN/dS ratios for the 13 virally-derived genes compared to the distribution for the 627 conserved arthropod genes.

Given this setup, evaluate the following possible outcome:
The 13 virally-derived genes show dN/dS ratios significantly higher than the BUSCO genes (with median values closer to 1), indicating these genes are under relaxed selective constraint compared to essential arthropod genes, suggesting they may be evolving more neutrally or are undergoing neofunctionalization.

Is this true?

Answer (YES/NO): NO